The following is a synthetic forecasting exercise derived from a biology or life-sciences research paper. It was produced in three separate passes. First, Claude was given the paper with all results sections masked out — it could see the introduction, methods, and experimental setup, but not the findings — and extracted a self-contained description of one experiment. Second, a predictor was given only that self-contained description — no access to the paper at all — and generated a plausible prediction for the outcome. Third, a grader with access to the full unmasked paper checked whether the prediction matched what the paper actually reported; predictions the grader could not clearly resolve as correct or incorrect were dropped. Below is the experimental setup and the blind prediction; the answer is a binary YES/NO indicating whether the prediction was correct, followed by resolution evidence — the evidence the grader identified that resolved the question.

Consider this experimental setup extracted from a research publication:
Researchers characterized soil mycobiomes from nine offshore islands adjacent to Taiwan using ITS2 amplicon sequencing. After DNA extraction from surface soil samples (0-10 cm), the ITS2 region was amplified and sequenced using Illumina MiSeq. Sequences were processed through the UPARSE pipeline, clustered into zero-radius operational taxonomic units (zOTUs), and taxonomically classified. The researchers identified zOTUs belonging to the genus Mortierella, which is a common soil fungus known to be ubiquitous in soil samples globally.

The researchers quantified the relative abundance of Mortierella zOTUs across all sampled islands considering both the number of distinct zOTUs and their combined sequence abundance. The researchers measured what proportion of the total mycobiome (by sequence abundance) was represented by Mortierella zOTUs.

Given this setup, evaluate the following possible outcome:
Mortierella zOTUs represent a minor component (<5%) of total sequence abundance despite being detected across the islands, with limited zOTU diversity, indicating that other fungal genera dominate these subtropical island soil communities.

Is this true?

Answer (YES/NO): NO